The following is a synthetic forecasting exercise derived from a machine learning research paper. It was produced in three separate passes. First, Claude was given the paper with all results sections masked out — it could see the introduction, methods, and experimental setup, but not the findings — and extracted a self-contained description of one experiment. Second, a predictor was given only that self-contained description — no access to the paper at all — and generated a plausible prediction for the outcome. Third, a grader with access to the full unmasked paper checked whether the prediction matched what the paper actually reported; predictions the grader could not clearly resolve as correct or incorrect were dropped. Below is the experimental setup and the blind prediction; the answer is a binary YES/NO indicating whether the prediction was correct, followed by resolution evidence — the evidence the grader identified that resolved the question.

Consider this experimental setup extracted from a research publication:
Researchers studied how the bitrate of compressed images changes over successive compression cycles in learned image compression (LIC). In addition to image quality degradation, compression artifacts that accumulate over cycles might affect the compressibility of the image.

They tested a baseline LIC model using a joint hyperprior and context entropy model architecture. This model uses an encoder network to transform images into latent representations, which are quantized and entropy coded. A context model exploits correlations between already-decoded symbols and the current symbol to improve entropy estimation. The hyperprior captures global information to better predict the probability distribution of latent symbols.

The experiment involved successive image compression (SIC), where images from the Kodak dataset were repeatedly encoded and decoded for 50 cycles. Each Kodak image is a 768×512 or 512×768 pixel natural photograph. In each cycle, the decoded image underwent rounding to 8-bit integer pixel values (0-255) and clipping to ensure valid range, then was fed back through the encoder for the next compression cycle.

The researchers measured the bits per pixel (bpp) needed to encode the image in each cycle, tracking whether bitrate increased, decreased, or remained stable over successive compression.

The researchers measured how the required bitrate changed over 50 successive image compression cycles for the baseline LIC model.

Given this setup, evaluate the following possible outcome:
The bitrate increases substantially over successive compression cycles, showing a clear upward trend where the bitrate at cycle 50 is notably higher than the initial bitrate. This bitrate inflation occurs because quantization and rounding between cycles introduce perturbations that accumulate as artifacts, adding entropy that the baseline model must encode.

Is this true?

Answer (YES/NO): YES